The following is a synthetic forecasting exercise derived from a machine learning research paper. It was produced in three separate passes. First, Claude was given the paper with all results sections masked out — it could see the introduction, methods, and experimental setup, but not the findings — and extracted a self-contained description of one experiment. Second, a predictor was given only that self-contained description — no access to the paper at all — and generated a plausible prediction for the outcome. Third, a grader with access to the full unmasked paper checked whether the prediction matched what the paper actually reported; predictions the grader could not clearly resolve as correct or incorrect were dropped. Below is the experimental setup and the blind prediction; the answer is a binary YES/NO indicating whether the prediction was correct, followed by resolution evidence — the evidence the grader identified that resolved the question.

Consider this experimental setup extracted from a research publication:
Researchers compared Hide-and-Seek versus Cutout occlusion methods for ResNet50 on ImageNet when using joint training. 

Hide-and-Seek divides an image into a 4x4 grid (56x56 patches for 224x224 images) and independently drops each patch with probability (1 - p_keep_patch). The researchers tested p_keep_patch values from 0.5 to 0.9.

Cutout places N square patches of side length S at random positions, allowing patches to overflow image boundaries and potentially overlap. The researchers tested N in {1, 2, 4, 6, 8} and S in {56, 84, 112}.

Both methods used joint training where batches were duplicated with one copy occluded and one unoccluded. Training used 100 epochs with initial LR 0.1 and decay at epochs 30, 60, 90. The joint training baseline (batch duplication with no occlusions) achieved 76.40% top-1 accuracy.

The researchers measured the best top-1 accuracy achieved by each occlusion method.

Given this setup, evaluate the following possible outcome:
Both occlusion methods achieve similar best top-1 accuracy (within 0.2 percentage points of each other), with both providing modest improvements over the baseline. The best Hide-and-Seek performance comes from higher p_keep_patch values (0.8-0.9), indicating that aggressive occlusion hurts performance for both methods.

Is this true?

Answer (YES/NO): NO